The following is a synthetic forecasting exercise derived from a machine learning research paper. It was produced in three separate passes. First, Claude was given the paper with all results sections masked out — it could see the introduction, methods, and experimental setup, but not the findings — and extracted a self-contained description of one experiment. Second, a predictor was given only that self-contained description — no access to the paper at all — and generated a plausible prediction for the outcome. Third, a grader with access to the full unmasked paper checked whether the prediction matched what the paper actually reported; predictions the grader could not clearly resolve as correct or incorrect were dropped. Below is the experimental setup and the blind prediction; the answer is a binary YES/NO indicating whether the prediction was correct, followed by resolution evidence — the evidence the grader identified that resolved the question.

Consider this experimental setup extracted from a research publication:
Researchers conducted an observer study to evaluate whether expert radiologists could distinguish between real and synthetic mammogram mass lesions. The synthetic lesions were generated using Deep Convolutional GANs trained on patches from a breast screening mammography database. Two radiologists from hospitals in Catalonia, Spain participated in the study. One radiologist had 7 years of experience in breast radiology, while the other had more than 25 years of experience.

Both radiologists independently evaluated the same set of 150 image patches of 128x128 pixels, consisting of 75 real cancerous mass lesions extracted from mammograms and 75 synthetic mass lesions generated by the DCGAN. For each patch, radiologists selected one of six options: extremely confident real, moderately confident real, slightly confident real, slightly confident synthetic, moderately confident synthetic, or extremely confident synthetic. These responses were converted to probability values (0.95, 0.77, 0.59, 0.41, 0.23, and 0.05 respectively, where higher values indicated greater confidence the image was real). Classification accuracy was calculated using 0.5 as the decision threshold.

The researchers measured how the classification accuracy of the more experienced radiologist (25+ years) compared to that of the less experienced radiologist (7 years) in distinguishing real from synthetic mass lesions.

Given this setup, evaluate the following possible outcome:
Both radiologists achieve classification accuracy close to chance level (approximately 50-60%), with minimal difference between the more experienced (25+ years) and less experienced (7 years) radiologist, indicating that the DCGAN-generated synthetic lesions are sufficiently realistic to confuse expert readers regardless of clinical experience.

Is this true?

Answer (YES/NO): NO